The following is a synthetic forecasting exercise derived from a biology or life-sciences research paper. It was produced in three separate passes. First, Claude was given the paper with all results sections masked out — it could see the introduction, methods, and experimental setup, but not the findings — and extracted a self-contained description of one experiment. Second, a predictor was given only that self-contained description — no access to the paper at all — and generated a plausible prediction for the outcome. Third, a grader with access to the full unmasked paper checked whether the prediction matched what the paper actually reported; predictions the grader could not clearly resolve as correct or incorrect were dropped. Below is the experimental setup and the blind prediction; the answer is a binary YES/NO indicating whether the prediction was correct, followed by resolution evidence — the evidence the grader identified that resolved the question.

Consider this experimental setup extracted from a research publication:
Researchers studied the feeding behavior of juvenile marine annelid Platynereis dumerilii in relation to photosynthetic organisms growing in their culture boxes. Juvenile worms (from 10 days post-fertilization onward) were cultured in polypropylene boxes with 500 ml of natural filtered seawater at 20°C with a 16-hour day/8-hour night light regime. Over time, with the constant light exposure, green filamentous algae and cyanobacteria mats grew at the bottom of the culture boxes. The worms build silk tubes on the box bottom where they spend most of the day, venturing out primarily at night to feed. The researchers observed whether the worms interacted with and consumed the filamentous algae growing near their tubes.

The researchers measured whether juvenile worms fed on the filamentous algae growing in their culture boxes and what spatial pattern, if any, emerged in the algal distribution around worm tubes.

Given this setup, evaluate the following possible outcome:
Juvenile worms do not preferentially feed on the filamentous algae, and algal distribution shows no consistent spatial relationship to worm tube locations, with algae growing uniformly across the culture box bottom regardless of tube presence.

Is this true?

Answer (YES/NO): NO